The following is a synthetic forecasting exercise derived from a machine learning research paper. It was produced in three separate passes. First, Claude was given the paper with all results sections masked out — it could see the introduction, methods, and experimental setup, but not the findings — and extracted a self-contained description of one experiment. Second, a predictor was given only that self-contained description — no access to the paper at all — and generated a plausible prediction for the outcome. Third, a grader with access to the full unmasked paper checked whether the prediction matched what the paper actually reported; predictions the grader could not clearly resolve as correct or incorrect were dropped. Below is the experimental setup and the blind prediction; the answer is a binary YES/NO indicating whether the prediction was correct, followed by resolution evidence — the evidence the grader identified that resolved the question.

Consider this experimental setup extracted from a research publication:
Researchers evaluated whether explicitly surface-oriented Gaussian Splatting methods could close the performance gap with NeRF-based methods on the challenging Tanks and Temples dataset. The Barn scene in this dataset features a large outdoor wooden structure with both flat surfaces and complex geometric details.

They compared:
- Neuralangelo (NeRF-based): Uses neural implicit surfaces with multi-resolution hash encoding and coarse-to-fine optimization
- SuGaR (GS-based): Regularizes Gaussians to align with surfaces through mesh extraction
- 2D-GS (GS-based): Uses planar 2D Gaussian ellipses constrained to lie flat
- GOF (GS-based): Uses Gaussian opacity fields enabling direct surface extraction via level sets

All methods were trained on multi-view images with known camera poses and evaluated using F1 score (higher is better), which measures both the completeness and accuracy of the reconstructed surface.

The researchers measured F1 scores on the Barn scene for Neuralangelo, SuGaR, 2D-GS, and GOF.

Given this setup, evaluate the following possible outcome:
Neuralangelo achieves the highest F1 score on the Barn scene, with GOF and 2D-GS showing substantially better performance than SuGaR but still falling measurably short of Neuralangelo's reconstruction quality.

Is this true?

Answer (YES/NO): YES